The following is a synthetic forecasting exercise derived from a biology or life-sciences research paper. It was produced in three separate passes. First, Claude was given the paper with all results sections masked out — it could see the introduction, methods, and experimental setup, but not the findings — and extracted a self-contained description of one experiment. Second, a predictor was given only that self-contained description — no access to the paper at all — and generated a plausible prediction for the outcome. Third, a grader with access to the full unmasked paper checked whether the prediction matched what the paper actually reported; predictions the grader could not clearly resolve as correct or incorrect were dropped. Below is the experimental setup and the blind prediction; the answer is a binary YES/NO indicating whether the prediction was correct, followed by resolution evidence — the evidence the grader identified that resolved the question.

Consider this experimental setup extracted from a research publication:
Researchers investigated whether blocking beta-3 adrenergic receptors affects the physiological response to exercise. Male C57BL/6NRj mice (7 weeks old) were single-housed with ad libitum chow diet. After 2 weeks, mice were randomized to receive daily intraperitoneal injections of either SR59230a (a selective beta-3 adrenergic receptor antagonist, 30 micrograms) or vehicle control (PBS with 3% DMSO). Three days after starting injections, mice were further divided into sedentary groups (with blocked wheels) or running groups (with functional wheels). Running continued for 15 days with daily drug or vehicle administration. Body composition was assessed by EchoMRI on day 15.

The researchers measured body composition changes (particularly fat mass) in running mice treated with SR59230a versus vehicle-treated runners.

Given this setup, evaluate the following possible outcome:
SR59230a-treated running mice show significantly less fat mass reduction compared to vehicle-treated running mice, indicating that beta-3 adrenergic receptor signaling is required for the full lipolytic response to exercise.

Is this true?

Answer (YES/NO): YES